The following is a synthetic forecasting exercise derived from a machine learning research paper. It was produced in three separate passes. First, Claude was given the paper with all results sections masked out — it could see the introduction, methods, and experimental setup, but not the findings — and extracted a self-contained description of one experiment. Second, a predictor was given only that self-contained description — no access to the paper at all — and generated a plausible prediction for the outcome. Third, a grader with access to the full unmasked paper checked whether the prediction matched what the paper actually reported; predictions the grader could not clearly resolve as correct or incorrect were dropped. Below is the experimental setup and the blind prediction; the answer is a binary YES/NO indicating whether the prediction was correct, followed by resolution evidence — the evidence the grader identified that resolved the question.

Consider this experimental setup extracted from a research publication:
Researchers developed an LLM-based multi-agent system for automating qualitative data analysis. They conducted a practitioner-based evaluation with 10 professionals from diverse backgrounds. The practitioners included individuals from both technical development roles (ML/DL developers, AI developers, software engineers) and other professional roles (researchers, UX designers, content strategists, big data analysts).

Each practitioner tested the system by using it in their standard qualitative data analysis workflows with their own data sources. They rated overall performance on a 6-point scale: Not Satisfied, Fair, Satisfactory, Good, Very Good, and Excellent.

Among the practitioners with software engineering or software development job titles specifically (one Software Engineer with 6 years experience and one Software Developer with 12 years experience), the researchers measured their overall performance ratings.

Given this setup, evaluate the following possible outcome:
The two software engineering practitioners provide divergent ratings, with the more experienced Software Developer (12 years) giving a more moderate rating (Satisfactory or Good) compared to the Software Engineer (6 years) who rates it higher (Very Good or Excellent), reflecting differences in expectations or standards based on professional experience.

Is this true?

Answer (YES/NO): NO